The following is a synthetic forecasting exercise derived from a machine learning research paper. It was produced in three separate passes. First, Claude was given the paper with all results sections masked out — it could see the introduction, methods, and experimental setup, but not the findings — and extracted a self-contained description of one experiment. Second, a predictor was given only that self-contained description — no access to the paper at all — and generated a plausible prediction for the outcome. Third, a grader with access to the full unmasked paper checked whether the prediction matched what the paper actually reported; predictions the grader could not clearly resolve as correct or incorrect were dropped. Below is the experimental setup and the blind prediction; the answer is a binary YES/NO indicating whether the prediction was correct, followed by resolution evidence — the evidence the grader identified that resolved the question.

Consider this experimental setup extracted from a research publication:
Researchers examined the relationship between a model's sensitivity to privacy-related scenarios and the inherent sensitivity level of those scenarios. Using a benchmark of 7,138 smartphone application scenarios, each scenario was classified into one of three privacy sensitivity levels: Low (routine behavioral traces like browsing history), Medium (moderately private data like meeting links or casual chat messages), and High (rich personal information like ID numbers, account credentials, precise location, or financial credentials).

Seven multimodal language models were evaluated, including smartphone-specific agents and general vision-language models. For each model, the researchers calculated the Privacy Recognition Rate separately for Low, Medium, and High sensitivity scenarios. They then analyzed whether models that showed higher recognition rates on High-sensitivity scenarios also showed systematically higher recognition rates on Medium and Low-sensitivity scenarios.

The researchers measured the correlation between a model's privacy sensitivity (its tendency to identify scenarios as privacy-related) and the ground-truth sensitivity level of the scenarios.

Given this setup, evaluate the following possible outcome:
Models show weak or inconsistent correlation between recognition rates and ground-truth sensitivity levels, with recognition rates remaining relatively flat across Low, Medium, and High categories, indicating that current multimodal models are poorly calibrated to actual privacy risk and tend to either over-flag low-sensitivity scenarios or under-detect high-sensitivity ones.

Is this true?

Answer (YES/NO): NO